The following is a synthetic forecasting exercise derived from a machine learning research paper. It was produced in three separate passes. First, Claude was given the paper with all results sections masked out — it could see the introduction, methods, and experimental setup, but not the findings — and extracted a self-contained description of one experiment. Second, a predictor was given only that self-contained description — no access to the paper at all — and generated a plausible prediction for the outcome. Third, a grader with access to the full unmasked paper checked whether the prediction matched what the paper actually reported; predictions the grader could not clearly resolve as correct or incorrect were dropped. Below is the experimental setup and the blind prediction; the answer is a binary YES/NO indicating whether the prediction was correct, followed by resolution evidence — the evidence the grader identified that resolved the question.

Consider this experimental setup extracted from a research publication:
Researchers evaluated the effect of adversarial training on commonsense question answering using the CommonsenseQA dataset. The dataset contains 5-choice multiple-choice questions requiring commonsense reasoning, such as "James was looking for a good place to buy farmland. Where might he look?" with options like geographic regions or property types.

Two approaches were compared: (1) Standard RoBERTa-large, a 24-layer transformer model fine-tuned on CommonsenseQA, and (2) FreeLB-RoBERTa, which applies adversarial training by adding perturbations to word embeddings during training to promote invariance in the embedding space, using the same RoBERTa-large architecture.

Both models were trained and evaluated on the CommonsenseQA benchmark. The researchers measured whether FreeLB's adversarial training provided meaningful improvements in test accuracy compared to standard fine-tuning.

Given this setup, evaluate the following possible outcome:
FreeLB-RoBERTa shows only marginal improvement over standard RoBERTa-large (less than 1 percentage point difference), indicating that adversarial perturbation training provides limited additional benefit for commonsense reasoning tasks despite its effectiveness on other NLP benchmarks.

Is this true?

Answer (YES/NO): YES